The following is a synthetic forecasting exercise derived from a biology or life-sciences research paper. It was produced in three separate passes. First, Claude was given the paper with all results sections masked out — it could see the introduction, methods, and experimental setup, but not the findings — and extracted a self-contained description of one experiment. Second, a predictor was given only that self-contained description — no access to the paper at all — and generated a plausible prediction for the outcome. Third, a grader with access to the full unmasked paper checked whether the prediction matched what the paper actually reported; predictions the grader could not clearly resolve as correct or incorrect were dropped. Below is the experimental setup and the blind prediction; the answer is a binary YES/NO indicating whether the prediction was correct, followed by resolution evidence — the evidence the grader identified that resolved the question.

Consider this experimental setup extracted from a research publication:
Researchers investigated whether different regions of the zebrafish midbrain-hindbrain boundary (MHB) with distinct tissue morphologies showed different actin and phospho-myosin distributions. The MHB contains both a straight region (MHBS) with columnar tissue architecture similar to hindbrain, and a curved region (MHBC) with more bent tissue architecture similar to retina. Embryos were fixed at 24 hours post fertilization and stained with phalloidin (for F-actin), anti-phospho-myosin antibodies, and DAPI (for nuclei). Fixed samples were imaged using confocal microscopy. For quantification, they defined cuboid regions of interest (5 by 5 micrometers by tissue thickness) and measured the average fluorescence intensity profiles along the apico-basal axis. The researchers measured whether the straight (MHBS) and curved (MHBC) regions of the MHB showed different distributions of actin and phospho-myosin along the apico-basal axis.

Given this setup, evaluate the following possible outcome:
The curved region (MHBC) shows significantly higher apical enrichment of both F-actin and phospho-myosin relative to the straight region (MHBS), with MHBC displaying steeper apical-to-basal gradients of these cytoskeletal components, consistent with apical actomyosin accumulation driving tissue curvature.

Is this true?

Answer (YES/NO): NO